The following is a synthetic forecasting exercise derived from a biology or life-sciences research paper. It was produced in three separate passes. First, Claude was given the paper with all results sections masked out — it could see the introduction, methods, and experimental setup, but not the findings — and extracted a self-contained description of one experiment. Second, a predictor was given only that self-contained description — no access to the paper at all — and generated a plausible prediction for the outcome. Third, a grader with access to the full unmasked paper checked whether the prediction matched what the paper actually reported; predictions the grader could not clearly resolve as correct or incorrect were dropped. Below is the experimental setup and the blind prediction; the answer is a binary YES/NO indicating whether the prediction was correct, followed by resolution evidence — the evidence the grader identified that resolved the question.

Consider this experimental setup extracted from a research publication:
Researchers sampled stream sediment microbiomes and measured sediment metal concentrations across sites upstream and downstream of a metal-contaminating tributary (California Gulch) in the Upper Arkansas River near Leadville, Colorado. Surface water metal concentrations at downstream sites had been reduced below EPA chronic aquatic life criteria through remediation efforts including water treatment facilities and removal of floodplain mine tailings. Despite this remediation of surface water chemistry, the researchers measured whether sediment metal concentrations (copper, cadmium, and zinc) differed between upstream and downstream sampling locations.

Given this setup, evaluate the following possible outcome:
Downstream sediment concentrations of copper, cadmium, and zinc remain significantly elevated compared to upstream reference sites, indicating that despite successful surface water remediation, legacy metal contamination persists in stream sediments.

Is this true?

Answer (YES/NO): YES